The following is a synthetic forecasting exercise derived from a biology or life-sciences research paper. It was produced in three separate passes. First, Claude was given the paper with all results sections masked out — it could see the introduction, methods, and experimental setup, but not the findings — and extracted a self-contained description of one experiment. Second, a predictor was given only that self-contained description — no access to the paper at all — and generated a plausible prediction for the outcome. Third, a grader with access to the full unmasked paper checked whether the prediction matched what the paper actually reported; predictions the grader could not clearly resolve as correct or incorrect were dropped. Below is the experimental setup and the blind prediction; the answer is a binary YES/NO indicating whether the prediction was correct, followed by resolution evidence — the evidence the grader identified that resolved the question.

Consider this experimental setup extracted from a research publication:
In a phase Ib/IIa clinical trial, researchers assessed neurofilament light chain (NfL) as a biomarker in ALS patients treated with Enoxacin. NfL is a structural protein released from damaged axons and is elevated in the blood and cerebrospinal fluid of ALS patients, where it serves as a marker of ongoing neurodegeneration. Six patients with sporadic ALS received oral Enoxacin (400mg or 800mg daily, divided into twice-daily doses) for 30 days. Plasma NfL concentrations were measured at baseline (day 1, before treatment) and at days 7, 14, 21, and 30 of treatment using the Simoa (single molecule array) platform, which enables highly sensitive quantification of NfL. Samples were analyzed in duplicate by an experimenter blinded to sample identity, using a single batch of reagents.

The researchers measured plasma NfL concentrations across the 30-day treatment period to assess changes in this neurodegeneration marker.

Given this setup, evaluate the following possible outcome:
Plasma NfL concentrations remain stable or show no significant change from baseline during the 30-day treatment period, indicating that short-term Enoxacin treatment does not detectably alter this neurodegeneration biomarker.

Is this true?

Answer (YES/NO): YES